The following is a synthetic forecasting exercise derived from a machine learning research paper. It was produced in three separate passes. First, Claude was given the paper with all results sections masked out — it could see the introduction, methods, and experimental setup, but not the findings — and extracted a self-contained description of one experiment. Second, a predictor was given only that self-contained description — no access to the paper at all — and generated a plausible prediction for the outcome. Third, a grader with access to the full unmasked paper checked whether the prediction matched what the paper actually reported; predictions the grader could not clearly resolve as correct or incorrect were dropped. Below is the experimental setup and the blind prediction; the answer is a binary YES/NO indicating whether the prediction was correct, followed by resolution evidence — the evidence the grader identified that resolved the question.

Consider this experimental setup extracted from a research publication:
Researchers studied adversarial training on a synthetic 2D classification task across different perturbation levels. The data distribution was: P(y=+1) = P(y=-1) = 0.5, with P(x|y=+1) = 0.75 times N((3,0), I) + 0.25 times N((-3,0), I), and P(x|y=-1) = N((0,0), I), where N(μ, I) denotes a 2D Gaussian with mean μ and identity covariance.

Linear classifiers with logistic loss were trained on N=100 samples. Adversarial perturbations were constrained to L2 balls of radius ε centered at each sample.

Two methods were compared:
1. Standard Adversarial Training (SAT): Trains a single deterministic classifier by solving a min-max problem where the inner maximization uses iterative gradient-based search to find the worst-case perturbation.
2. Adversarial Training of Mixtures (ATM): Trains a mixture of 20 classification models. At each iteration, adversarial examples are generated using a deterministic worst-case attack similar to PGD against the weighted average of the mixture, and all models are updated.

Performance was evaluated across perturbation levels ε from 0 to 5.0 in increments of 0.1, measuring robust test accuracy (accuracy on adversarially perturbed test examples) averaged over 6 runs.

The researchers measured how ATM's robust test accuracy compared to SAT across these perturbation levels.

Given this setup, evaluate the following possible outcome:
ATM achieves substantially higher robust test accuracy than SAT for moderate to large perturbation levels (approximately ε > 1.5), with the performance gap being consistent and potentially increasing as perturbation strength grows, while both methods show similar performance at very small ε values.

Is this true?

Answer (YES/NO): NO